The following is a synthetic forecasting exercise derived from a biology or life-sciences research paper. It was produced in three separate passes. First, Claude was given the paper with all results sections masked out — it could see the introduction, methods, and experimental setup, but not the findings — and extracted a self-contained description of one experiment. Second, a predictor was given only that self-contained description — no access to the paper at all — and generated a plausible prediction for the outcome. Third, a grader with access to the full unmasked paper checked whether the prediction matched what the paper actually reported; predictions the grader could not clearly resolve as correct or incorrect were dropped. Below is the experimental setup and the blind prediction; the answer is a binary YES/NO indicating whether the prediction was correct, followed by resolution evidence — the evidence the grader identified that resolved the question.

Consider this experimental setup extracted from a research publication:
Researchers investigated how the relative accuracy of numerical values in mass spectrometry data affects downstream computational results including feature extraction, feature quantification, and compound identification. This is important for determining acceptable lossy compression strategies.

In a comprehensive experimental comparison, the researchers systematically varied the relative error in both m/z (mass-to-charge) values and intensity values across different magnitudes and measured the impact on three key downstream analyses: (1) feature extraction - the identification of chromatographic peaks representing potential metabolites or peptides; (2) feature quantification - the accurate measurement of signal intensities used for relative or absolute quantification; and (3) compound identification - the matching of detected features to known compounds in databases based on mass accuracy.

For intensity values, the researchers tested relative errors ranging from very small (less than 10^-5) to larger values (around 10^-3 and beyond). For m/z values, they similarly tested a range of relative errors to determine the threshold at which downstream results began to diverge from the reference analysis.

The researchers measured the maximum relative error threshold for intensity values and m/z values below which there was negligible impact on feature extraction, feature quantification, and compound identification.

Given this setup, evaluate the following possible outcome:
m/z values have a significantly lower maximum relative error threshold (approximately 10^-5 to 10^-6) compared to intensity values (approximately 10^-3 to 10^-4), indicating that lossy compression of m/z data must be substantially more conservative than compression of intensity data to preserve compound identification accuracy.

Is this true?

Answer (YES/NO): YES